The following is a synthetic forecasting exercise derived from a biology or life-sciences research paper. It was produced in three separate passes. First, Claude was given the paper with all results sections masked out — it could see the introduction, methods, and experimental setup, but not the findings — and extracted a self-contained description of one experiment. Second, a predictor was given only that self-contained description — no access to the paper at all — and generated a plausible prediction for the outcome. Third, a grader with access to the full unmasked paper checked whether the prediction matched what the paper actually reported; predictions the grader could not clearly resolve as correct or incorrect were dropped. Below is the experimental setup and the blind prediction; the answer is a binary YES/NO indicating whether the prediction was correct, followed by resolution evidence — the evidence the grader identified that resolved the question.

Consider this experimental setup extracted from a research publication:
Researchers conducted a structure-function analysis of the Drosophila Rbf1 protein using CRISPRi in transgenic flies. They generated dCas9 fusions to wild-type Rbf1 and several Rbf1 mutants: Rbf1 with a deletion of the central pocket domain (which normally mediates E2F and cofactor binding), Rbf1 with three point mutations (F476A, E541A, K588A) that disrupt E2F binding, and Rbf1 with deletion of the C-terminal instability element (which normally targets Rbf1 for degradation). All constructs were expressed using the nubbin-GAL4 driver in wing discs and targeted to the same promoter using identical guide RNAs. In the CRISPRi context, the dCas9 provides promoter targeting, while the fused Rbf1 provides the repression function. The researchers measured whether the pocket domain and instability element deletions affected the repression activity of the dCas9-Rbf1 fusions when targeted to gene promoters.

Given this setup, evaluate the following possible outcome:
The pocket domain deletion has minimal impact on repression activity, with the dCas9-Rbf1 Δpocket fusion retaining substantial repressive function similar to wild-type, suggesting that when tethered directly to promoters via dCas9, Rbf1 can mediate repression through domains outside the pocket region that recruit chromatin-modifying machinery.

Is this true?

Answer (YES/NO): YES